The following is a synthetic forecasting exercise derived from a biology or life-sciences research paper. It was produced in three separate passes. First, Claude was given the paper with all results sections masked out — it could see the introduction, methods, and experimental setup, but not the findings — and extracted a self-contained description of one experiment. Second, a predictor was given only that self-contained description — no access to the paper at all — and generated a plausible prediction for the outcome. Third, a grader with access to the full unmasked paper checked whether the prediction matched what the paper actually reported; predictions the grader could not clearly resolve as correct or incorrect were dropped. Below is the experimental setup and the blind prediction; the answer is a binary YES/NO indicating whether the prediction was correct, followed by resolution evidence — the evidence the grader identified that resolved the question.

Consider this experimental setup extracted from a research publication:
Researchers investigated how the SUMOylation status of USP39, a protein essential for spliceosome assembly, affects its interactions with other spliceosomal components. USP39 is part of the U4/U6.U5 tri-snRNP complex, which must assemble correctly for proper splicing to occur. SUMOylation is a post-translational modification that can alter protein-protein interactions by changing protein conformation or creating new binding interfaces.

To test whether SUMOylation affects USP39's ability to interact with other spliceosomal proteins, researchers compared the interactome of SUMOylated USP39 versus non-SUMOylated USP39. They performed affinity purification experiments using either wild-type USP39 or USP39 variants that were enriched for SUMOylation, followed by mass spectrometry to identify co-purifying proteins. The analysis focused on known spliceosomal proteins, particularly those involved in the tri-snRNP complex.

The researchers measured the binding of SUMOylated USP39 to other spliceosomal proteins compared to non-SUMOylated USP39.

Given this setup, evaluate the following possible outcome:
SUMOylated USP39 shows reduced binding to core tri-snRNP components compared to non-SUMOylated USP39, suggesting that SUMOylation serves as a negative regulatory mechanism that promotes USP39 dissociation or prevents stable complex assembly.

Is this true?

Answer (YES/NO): NO